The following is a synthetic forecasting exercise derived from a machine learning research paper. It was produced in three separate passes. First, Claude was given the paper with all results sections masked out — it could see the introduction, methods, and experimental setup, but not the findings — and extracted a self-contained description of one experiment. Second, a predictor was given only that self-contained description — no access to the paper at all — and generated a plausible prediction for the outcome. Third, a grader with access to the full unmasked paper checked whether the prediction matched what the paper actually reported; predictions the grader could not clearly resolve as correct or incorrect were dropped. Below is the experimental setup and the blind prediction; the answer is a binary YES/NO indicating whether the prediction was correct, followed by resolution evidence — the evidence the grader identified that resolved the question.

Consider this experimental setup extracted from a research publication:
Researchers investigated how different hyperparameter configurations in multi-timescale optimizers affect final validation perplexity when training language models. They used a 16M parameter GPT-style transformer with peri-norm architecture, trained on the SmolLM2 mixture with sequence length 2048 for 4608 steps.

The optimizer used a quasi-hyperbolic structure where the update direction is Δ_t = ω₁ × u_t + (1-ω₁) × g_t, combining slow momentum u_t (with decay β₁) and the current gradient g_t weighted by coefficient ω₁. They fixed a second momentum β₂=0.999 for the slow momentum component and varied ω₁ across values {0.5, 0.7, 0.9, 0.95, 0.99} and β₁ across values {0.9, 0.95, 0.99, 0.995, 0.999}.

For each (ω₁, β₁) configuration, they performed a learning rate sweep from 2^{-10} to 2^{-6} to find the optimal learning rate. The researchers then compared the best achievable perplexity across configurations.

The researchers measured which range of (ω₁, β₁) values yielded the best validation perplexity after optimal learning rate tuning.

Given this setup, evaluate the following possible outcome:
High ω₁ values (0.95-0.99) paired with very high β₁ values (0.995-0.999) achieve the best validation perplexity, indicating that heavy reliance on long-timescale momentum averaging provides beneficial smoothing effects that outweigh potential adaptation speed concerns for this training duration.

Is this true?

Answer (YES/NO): NO